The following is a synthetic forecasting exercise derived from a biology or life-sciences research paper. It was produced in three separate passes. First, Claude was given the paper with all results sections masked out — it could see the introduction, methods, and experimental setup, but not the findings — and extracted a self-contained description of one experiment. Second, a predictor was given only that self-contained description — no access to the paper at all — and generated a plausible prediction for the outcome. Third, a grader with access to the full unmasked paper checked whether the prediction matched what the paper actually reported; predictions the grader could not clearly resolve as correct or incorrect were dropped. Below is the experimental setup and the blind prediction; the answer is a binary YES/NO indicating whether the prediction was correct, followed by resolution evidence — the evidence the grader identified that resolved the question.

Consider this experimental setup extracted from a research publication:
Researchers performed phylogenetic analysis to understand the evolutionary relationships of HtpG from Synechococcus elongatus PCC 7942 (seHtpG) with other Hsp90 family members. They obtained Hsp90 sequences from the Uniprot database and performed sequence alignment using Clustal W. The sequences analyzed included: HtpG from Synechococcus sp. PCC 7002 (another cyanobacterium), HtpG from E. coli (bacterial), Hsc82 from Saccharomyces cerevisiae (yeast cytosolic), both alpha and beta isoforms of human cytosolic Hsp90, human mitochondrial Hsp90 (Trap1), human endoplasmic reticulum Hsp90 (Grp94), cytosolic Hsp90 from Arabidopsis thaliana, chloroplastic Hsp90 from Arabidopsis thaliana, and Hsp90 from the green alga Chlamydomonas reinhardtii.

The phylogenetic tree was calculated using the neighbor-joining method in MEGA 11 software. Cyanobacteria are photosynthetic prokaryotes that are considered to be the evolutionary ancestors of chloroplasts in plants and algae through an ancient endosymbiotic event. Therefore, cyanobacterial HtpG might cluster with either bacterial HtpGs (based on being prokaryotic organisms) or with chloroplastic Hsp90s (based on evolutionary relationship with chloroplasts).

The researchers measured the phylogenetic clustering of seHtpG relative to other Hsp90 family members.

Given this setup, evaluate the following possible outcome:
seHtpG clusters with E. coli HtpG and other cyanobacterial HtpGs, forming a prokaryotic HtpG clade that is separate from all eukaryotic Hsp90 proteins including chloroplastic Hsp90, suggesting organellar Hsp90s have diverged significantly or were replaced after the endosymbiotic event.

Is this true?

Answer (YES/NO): NO